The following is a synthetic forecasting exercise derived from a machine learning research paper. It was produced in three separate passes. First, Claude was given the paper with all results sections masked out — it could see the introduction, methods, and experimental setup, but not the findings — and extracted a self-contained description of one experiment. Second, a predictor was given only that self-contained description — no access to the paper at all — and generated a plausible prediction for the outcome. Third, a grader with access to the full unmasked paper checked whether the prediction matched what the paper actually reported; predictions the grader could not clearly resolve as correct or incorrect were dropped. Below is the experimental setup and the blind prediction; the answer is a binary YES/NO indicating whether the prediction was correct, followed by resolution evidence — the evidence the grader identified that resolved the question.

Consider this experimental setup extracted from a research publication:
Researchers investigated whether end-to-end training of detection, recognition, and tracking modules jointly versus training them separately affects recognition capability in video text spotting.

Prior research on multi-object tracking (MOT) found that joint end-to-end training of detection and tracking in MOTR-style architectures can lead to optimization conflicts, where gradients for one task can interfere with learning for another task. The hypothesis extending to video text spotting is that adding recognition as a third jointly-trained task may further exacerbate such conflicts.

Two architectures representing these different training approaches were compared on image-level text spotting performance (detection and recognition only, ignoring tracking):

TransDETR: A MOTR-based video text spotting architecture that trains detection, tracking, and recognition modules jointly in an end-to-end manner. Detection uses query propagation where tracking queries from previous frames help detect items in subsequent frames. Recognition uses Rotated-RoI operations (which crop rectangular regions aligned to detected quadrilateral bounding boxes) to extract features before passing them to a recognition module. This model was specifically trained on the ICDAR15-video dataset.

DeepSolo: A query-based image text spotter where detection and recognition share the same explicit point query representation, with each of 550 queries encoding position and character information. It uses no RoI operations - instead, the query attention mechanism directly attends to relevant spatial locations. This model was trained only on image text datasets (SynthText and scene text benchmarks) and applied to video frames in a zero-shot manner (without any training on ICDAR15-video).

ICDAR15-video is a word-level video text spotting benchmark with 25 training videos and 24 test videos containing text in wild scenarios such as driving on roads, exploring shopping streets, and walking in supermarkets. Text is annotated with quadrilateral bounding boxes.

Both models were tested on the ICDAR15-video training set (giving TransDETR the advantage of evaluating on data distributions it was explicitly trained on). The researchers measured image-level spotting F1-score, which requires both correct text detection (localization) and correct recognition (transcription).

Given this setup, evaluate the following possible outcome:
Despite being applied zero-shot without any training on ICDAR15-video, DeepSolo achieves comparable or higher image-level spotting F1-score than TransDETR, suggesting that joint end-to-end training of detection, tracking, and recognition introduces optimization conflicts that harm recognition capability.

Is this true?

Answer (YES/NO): YES